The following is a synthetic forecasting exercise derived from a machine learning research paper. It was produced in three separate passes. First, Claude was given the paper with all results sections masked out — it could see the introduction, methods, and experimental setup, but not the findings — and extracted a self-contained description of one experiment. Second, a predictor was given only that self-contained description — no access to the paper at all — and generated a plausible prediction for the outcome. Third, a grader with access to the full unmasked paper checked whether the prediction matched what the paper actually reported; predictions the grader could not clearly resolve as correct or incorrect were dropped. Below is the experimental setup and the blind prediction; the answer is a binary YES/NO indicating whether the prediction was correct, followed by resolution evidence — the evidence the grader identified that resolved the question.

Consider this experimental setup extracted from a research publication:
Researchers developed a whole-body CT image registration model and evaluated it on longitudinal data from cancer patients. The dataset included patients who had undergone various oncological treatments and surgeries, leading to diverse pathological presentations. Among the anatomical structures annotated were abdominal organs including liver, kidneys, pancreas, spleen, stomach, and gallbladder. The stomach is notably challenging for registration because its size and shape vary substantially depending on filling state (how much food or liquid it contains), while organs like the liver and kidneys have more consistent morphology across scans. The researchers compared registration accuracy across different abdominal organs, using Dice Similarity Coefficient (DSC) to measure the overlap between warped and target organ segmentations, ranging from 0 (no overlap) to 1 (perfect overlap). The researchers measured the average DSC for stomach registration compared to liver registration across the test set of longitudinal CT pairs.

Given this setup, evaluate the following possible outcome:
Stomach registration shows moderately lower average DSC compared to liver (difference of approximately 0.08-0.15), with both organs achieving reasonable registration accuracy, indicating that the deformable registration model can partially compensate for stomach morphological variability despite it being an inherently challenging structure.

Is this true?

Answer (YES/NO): NO